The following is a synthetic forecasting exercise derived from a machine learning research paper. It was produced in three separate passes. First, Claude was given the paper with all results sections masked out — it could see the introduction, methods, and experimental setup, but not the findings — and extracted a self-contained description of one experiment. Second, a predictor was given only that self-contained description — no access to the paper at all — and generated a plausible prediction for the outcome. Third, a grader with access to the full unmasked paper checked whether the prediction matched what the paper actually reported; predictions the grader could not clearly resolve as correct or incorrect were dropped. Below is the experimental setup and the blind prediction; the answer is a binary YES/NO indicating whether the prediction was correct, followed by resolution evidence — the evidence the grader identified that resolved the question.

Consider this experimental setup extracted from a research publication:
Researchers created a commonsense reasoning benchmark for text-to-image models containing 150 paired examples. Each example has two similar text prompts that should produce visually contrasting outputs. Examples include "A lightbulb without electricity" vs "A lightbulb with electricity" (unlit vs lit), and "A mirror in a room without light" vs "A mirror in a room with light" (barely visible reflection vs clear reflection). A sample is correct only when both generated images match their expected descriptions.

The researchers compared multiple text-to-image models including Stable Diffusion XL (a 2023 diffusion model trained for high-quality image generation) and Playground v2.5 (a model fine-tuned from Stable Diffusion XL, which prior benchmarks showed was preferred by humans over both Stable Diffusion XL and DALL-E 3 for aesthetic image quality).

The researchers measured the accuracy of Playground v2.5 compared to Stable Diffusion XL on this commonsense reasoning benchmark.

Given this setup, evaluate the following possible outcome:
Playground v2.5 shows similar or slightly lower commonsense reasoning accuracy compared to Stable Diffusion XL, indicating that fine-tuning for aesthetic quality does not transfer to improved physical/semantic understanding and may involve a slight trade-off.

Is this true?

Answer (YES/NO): YES